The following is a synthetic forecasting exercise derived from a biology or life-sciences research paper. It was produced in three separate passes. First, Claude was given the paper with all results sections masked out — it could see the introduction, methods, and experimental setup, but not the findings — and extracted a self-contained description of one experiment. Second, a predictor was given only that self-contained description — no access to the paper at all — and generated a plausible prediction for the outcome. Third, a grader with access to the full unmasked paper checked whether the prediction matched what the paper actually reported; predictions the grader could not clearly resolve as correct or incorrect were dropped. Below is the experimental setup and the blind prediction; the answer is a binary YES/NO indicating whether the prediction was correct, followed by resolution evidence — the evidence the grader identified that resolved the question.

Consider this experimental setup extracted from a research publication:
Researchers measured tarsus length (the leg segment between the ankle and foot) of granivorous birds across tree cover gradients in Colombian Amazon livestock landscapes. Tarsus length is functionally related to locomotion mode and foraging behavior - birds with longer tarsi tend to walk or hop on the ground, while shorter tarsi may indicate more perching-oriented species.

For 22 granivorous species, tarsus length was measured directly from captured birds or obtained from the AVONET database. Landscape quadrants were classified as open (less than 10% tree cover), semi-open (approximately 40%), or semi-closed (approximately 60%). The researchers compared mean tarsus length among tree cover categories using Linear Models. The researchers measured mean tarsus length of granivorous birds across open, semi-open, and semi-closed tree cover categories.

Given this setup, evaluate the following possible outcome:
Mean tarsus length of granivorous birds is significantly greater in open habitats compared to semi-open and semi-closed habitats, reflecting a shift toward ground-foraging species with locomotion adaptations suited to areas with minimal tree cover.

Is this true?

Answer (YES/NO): NO